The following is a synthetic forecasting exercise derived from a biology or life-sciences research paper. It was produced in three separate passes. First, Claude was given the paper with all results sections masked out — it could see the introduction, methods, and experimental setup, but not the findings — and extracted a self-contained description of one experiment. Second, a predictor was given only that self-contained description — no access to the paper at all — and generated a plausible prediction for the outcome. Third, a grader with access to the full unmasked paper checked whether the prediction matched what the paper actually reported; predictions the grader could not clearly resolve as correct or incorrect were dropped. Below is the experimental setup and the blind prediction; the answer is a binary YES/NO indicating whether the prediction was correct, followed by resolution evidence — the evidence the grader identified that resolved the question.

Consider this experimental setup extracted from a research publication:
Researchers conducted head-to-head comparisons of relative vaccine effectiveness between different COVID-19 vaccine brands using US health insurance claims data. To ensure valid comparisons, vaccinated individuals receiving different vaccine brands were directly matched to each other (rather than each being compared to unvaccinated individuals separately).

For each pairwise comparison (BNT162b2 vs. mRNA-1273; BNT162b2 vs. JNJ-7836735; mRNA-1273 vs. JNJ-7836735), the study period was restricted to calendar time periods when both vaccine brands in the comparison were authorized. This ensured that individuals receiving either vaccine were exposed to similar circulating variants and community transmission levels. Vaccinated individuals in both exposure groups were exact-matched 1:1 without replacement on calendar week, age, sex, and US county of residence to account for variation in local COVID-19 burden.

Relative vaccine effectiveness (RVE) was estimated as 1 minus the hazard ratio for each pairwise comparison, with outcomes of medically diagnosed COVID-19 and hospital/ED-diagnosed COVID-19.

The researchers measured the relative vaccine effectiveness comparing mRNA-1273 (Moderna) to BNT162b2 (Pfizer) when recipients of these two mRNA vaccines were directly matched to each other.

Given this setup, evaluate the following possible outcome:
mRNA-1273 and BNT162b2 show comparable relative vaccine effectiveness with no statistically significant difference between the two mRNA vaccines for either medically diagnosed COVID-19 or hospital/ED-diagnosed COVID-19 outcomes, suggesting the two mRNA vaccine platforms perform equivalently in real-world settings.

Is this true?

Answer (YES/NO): NO